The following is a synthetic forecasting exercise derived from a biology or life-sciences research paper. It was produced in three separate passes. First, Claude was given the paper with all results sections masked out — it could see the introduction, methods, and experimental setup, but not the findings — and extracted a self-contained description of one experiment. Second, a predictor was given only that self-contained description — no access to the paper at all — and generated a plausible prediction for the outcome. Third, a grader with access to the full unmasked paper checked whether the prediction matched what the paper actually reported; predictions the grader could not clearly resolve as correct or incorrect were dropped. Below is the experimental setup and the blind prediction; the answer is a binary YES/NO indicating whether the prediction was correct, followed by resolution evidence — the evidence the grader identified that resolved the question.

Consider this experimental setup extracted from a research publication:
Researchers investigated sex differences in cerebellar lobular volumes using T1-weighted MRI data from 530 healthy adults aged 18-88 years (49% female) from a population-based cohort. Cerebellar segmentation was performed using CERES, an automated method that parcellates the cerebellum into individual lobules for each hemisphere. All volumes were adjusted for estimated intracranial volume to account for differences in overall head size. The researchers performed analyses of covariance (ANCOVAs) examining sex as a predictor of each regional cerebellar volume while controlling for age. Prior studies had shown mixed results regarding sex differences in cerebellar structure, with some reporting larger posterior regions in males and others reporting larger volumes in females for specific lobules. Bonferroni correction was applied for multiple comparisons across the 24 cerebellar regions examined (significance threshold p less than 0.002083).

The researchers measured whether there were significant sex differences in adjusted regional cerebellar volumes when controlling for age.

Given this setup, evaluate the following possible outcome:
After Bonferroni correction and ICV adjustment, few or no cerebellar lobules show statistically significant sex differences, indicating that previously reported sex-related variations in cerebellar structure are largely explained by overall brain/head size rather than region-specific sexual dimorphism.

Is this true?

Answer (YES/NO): NO